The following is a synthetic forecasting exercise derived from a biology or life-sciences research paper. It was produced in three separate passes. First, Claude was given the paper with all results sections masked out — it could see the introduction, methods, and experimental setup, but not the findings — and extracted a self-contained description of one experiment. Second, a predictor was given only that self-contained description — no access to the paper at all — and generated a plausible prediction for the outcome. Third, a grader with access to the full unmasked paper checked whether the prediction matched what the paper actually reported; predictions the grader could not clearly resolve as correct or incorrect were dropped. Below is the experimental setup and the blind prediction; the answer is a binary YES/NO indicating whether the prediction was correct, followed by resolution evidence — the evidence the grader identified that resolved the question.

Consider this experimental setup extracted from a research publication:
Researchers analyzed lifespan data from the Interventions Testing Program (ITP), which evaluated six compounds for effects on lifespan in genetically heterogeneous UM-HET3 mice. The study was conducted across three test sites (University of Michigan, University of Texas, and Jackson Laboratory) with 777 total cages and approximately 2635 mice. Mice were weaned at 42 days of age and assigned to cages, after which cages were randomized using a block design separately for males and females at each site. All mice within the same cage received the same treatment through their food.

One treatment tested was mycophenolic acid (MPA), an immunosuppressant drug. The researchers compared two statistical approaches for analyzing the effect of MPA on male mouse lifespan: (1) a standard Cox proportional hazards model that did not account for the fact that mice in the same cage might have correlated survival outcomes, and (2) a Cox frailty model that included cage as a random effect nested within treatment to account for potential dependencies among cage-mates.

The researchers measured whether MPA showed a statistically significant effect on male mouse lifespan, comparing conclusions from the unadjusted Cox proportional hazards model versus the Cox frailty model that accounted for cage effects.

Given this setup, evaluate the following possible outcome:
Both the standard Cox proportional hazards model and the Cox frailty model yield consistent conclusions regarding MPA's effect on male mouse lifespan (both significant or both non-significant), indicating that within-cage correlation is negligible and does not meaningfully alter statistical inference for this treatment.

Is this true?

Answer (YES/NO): NO